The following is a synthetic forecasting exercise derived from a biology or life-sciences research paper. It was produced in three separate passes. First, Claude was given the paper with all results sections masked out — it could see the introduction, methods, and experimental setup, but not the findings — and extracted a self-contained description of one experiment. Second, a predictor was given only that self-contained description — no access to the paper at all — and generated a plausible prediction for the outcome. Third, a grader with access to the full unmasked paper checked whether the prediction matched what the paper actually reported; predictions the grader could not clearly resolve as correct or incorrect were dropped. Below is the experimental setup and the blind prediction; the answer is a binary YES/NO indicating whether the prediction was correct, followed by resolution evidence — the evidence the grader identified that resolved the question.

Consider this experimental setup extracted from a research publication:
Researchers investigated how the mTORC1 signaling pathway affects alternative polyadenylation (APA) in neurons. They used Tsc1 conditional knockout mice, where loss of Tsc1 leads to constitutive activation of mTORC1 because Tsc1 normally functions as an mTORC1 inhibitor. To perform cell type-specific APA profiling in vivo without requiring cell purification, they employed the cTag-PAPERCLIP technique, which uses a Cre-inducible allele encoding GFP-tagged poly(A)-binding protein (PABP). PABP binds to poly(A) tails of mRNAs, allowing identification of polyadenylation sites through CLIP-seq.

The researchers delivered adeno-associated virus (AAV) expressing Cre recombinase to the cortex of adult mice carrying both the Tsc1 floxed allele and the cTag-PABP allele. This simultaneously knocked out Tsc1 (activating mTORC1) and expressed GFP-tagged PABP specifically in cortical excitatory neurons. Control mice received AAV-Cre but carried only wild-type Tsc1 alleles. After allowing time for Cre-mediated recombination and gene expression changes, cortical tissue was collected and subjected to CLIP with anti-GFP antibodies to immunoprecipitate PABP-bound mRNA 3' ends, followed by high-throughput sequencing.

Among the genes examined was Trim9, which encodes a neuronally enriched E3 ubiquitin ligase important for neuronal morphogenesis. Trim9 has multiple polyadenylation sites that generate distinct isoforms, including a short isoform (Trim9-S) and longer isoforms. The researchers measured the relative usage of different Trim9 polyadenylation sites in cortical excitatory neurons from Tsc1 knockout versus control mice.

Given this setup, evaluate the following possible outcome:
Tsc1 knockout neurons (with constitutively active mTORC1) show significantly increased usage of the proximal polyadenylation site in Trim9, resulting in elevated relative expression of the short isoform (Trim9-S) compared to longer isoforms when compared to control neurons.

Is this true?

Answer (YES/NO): NO